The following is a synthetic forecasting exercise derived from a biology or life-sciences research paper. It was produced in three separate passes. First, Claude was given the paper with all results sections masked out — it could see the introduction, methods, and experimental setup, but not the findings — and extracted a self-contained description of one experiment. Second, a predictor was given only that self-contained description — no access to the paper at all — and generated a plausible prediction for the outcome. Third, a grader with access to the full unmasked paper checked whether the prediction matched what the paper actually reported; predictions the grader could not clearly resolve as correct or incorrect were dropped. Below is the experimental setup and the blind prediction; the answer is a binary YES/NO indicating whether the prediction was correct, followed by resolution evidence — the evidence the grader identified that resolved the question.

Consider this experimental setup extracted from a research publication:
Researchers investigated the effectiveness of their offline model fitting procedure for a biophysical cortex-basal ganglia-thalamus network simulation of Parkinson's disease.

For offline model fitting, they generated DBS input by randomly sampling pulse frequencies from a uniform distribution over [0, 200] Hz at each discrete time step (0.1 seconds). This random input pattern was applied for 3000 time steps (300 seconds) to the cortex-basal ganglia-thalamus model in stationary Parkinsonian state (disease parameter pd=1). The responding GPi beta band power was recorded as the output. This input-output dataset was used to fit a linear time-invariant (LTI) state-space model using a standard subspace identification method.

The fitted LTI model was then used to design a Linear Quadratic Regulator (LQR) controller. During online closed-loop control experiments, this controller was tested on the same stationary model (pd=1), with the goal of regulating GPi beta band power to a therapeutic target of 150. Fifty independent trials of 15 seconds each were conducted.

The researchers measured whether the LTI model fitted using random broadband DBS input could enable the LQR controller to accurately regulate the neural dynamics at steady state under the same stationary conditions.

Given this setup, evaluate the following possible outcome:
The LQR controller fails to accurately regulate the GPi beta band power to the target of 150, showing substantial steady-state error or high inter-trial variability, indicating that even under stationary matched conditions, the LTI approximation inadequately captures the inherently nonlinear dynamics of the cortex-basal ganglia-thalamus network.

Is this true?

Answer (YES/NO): NO